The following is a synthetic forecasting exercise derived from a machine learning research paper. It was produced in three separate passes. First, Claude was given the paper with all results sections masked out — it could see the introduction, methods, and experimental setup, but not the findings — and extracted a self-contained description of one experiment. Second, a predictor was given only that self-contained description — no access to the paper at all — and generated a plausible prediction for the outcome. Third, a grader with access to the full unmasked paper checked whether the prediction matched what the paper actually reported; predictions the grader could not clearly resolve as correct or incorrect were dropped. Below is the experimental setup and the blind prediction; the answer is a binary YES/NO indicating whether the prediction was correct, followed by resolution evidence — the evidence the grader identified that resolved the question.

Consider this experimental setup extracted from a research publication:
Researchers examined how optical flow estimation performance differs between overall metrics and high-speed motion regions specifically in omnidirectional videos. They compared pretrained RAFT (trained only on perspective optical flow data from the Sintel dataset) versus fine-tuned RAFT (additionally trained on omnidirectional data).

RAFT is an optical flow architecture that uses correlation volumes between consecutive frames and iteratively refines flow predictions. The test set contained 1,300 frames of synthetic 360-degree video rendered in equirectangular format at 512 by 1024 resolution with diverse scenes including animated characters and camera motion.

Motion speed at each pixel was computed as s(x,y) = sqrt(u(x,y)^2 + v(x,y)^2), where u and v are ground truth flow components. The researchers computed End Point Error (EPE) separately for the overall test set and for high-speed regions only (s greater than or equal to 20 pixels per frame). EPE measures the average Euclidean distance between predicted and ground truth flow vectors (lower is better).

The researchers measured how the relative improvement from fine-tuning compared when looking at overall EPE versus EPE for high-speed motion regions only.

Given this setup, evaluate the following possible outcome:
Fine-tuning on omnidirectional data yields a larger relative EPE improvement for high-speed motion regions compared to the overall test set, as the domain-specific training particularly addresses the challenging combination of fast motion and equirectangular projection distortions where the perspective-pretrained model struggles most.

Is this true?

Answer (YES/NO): NO